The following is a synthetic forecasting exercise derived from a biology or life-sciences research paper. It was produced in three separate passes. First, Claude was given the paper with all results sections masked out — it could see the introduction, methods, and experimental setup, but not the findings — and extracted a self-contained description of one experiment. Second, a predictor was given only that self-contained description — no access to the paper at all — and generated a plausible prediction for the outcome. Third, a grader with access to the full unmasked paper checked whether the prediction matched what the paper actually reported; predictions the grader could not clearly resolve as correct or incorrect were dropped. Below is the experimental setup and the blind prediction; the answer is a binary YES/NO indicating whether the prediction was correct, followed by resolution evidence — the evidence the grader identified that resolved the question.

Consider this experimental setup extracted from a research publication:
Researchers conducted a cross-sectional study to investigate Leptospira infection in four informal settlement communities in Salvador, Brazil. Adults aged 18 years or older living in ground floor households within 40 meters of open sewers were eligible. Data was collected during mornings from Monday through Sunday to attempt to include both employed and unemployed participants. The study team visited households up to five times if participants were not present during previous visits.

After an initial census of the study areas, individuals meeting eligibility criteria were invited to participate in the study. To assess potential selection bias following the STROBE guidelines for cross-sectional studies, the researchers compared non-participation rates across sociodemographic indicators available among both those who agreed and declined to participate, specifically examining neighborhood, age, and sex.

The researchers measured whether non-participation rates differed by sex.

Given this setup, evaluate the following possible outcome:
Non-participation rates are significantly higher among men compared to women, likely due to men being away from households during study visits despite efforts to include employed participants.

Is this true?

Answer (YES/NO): YES